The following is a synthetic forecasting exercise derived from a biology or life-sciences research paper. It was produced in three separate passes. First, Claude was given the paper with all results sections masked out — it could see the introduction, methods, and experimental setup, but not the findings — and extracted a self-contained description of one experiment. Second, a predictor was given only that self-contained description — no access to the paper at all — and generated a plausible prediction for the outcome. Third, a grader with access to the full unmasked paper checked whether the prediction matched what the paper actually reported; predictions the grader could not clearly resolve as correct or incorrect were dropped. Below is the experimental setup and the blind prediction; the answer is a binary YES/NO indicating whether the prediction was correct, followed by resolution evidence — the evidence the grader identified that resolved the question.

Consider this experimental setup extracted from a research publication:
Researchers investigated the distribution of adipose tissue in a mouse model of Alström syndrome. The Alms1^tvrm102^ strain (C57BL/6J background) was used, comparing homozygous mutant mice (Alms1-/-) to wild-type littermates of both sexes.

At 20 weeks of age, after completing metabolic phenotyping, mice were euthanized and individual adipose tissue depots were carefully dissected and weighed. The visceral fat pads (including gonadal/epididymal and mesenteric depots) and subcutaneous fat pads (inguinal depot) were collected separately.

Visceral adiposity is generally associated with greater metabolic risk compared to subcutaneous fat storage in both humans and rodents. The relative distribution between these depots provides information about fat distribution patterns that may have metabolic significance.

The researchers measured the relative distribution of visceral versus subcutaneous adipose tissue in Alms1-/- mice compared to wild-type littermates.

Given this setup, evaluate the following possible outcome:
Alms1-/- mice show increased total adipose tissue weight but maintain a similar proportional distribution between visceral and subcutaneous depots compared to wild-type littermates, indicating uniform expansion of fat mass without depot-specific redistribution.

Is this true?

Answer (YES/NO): YES